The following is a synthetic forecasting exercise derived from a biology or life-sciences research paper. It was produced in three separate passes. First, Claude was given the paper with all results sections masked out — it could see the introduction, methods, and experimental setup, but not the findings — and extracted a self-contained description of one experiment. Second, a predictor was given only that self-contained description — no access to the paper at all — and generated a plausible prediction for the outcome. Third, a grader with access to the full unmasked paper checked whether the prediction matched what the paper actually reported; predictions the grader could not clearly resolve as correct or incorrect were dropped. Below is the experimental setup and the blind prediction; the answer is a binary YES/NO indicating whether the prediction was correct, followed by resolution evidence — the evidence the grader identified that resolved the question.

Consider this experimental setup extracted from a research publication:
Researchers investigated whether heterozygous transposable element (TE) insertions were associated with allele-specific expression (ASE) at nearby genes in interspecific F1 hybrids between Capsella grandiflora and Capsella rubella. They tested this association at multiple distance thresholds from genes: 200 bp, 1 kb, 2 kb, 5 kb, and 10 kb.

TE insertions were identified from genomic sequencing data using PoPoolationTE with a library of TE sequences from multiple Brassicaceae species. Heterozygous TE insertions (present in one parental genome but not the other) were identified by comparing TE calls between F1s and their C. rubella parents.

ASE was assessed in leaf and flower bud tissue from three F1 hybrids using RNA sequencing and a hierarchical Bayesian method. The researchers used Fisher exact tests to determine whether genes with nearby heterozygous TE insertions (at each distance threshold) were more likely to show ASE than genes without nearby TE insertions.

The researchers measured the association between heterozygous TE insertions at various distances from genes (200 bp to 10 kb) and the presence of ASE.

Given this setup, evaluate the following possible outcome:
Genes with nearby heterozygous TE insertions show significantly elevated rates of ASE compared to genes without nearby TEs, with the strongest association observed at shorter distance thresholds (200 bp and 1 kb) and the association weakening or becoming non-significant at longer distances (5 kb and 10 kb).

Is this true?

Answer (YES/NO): YES